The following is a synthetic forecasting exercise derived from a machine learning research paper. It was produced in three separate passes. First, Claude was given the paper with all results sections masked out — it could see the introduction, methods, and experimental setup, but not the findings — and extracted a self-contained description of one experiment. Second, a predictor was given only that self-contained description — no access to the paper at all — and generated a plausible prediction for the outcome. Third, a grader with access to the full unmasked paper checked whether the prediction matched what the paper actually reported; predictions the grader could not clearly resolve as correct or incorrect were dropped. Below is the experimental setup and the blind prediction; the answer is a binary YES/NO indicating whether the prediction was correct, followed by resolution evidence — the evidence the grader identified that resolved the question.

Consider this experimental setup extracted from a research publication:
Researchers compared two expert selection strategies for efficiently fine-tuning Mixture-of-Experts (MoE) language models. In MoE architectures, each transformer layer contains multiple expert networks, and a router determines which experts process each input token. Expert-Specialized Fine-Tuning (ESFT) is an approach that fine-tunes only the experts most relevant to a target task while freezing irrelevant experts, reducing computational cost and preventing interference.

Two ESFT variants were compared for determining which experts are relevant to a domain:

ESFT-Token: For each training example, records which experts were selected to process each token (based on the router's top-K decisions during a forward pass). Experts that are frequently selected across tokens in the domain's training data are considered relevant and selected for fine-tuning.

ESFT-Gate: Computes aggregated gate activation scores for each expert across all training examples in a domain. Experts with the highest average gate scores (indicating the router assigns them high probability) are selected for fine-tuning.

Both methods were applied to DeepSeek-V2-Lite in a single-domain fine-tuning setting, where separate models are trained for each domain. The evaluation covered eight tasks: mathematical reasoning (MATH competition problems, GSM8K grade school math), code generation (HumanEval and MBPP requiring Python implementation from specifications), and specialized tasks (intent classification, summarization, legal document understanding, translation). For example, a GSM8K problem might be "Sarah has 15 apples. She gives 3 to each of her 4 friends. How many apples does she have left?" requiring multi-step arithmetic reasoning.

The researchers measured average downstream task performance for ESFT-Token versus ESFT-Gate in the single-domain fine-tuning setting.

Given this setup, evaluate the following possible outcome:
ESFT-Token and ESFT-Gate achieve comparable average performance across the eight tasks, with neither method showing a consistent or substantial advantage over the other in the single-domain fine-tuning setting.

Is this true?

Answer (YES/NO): NO